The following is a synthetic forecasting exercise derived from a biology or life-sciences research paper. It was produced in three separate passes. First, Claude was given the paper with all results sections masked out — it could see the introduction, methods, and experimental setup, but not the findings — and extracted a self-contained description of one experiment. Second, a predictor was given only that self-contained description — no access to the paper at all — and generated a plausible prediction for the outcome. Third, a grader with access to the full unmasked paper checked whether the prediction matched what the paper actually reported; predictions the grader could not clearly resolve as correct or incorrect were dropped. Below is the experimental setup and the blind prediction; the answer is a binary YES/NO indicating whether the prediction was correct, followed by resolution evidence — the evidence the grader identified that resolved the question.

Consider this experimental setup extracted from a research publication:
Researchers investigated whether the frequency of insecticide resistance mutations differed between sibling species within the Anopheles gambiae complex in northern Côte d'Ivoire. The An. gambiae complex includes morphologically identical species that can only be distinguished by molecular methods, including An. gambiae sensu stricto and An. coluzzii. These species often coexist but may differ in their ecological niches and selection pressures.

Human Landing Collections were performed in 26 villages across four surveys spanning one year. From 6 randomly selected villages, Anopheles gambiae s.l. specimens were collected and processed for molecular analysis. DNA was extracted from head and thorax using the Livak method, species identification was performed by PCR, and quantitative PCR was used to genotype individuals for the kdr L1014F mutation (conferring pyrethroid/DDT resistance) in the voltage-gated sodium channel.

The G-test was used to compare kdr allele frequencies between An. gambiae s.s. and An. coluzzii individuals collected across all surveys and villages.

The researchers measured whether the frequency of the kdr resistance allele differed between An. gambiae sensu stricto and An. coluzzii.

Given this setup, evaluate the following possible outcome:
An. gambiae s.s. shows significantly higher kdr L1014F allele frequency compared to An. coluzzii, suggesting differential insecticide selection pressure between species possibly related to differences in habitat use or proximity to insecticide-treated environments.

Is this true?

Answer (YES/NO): YES